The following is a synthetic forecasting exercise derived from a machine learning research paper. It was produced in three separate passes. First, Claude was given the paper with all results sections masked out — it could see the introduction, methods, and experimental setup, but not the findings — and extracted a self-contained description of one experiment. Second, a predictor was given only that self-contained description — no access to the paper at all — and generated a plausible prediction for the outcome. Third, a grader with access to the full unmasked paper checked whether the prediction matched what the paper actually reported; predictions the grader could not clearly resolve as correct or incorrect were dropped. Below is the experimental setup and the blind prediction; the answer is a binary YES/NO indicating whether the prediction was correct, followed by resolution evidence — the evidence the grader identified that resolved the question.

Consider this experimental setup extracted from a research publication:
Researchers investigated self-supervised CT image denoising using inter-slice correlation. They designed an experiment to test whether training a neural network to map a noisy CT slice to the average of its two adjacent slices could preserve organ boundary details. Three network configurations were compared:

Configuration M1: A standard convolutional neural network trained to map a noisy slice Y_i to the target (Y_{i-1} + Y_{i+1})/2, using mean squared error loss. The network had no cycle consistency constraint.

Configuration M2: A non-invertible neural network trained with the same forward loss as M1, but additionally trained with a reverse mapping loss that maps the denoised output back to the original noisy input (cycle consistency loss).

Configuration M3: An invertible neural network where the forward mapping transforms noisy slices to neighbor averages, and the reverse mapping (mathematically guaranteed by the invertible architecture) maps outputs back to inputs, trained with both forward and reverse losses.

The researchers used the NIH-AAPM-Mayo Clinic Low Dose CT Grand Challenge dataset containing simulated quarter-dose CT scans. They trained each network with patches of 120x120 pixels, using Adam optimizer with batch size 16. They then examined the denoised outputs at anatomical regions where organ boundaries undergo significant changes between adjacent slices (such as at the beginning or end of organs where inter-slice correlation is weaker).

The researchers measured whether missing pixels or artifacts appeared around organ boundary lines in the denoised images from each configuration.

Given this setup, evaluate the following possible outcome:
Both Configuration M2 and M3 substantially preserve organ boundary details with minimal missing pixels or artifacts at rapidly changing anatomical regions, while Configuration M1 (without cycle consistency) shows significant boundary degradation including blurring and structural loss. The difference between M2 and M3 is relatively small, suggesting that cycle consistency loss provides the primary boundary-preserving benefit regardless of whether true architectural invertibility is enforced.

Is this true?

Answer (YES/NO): YES